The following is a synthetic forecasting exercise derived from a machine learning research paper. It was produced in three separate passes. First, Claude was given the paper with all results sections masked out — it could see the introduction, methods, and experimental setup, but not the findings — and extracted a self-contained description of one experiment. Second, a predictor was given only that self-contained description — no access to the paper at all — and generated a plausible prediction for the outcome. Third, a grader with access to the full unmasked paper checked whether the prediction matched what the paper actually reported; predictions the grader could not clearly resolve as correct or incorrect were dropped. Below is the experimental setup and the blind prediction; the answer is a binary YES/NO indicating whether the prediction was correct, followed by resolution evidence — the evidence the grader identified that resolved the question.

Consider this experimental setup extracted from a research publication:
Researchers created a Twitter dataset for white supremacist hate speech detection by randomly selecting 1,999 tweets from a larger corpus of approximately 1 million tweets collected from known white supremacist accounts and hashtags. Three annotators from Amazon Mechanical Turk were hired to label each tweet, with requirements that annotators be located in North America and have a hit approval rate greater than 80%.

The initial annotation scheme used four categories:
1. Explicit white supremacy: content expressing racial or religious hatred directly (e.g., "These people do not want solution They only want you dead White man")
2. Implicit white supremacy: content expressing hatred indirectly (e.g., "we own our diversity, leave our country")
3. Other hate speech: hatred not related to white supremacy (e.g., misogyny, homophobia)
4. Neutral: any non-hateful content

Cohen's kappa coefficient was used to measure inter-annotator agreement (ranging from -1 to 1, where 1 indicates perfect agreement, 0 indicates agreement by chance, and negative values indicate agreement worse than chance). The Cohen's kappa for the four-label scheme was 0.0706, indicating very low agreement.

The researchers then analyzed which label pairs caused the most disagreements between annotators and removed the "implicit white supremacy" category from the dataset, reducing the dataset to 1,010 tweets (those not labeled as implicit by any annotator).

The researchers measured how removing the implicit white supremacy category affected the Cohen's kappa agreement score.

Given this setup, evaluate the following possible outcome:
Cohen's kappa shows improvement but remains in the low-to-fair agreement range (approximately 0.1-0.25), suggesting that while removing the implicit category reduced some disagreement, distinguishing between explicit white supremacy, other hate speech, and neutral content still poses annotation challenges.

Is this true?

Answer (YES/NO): YES